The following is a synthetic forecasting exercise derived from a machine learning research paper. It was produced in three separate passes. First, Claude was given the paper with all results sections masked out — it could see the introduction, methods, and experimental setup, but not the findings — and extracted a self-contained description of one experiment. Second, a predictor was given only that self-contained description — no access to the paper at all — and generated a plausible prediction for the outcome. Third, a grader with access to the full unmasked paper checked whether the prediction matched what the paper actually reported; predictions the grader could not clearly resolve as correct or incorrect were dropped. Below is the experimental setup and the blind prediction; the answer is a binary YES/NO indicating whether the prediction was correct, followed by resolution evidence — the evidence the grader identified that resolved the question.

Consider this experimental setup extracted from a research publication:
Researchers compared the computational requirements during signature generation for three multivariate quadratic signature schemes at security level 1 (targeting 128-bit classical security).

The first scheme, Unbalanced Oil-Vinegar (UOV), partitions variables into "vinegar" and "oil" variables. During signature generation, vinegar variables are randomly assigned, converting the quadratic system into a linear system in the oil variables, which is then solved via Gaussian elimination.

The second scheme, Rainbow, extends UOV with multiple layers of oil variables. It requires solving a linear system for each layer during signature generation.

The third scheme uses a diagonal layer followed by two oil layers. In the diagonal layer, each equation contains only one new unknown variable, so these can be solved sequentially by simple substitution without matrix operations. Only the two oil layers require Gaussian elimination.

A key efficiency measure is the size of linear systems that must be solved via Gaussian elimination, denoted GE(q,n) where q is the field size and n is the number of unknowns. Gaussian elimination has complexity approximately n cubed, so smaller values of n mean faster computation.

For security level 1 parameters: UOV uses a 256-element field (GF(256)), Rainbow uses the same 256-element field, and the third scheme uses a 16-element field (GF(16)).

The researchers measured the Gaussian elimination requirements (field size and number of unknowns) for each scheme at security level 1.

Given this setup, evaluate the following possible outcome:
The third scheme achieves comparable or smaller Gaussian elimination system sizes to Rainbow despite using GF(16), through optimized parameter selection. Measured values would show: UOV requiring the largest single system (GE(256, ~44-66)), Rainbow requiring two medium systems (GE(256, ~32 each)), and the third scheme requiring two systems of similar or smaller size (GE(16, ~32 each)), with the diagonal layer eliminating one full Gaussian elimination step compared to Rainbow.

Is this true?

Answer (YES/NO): NO